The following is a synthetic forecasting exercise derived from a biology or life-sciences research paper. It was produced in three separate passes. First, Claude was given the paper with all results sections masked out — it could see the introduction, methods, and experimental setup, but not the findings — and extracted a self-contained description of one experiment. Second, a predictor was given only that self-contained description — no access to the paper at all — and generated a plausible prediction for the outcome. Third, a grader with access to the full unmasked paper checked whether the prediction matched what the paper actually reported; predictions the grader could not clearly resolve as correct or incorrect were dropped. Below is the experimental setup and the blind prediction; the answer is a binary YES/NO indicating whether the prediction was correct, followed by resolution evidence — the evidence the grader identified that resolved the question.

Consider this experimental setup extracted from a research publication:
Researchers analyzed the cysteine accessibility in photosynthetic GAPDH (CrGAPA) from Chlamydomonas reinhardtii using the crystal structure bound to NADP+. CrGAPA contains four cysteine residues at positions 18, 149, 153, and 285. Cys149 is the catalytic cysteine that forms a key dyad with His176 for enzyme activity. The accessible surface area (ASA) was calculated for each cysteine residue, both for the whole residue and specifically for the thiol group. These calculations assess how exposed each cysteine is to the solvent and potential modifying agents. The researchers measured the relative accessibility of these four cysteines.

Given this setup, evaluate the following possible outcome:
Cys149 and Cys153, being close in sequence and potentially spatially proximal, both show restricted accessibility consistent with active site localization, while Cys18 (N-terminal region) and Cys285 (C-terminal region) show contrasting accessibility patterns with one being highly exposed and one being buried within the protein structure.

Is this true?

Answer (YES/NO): YES